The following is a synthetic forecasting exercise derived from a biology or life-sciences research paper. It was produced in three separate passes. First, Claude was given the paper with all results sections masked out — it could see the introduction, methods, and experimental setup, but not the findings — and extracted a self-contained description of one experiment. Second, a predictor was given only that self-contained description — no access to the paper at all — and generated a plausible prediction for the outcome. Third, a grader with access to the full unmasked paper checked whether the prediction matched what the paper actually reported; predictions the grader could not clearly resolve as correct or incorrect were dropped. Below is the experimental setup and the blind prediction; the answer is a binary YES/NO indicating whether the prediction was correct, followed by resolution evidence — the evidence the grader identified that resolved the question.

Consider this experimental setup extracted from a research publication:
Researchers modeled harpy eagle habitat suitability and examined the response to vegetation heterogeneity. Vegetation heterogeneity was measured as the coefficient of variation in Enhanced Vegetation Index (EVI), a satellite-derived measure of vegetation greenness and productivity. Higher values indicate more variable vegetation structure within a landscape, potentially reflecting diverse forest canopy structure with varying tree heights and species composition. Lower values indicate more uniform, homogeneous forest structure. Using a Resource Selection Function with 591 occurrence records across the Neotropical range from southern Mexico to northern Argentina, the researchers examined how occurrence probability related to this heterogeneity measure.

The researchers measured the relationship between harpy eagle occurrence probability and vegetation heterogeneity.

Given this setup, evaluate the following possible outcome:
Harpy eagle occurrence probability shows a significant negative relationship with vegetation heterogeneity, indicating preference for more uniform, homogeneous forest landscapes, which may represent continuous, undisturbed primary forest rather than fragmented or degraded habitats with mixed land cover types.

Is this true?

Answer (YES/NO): NO